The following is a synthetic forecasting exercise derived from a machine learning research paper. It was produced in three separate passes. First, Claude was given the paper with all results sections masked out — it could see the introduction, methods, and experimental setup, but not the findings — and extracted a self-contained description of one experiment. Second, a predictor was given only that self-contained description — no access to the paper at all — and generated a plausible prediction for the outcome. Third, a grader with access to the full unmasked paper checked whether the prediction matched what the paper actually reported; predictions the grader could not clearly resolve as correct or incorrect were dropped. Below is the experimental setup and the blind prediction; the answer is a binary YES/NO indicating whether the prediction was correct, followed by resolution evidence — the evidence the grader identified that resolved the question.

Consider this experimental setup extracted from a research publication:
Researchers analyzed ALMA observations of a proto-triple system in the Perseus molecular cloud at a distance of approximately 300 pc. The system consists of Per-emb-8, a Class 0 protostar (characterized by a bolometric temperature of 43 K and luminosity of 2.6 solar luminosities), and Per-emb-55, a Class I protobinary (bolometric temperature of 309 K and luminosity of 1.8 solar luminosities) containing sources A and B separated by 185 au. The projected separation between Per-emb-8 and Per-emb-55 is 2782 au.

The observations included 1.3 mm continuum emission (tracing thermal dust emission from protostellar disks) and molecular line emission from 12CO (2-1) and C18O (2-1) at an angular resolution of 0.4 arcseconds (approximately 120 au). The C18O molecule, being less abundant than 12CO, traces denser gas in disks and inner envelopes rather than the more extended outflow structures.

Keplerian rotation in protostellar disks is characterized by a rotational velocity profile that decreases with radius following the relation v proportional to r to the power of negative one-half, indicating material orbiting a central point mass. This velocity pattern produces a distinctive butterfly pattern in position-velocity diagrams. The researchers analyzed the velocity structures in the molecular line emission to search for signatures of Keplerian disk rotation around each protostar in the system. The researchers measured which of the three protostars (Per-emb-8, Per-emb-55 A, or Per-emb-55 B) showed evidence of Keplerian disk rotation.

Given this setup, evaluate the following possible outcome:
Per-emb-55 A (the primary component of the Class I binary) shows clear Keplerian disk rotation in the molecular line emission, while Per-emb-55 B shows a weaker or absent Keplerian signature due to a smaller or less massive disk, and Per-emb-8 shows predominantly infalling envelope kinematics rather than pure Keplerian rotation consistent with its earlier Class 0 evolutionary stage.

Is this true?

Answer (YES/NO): NO